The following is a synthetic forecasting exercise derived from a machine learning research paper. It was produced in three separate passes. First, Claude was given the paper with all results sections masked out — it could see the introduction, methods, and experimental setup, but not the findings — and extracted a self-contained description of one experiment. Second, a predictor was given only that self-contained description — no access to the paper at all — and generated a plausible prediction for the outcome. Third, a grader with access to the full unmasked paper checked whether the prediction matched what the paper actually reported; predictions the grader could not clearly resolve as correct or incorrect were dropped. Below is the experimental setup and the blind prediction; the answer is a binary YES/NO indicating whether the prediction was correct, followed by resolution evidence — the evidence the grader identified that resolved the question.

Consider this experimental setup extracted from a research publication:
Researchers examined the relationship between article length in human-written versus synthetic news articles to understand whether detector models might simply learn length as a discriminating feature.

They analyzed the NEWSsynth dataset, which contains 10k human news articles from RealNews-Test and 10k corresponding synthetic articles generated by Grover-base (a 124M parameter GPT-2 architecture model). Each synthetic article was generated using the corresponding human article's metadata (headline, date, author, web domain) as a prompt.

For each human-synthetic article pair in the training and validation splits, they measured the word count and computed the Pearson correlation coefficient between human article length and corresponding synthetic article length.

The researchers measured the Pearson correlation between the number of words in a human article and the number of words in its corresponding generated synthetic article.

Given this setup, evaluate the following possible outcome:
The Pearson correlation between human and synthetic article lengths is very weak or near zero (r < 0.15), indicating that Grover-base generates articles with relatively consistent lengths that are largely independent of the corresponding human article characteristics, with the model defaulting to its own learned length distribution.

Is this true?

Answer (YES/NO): NO